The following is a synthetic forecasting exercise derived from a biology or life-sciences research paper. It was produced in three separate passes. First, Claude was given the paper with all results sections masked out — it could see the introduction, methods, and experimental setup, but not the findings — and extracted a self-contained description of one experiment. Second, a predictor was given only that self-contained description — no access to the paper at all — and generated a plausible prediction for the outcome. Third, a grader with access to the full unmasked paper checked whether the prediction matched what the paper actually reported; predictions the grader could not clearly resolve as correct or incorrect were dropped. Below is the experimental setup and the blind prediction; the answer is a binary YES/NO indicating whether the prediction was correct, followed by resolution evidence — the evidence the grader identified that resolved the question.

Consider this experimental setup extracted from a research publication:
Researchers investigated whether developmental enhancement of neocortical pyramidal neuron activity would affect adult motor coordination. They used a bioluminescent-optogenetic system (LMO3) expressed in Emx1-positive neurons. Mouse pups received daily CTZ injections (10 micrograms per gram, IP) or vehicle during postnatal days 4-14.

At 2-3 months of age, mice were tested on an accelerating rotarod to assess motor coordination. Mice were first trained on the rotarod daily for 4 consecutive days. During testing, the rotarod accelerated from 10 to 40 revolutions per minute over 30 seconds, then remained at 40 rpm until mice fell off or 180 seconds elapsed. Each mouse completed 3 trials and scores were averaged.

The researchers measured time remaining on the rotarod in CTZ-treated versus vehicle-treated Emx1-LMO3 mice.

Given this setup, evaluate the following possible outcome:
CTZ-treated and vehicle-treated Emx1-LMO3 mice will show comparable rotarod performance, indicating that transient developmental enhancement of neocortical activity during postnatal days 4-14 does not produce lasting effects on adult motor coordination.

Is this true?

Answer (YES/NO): YES